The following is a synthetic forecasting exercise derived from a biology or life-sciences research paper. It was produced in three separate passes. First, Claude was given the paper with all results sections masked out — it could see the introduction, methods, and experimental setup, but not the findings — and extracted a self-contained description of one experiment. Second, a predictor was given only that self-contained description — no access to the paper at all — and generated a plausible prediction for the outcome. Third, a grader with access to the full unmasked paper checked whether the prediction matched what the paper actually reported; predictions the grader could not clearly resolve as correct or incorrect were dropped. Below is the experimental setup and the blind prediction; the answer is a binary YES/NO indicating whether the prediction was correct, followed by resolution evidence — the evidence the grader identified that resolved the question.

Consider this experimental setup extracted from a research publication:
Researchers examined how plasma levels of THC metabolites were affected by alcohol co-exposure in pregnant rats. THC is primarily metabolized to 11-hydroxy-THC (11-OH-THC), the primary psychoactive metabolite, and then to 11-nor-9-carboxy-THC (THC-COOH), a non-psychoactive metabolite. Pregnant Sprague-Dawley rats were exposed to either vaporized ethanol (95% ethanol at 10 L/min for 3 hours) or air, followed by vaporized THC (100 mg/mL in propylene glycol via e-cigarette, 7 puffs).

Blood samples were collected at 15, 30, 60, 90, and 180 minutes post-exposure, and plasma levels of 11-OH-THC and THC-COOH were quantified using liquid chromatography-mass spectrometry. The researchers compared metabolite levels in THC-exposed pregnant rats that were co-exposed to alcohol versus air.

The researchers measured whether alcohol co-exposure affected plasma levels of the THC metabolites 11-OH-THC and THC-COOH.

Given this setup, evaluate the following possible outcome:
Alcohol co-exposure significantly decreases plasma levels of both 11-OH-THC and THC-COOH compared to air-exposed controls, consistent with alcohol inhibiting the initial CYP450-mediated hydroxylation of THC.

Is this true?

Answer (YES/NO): NO